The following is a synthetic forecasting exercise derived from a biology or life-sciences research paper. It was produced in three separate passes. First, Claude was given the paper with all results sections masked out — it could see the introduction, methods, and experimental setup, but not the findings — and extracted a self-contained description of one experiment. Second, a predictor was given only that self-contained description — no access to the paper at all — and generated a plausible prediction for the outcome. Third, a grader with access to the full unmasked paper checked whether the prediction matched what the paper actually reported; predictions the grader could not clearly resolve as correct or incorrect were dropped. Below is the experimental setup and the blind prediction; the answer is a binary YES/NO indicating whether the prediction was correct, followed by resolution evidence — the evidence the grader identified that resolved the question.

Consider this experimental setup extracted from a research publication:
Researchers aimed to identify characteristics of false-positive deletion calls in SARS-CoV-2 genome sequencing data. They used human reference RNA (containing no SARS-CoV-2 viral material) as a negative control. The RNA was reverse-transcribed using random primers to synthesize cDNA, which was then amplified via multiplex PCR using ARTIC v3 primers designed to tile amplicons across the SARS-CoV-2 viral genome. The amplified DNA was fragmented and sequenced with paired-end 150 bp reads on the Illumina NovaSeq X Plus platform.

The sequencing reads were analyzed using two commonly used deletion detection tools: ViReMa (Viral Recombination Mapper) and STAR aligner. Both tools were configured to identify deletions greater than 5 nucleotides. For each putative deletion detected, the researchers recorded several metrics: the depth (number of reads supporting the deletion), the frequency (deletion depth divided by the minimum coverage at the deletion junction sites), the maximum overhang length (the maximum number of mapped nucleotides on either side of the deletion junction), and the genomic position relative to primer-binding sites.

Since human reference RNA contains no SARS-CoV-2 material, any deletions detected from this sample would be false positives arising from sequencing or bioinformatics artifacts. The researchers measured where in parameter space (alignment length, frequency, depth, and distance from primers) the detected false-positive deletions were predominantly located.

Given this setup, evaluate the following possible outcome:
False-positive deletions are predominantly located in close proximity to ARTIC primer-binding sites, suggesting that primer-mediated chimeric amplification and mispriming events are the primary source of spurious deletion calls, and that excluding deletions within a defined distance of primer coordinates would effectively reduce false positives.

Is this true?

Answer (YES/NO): NO